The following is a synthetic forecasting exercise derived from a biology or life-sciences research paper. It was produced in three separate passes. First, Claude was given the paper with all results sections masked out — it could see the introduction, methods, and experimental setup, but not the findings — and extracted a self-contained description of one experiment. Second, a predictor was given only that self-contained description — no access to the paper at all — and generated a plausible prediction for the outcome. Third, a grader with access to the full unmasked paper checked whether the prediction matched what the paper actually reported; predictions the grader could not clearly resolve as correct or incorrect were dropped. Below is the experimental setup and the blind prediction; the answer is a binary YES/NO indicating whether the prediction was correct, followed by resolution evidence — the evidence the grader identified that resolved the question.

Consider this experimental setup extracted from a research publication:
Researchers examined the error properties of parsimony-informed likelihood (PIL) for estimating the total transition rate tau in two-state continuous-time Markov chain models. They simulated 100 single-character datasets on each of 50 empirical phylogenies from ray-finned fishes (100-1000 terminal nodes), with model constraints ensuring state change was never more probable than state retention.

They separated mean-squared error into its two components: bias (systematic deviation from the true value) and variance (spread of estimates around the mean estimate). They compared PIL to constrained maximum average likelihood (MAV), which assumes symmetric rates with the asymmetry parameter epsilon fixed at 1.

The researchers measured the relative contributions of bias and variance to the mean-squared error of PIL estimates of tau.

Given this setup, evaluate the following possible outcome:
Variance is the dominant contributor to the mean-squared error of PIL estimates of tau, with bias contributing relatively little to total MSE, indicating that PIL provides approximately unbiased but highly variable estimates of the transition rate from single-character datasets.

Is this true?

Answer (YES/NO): NO